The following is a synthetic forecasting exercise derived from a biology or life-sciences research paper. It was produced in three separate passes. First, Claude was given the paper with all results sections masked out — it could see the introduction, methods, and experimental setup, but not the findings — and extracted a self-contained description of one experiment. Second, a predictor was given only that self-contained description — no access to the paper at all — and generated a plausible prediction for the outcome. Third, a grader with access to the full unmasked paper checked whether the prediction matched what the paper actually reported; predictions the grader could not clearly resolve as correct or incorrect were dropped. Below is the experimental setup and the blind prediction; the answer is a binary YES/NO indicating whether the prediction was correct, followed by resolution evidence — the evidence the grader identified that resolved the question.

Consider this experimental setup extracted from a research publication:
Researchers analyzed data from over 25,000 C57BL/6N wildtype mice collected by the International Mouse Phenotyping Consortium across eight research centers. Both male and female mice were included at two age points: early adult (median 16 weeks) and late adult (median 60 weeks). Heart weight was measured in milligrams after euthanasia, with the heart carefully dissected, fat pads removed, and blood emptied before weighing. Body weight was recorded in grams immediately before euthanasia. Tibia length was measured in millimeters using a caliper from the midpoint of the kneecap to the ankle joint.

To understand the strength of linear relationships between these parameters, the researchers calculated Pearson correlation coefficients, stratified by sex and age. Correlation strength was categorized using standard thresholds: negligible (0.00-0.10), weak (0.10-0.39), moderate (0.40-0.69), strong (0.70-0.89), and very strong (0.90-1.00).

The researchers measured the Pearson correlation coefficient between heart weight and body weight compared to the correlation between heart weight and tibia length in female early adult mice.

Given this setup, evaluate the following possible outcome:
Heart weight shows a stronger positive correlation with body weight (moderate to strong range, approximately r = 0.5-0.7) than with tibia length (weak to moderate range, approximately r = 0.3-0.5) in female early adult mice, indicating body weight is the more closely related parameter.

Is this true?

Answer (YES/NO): NO